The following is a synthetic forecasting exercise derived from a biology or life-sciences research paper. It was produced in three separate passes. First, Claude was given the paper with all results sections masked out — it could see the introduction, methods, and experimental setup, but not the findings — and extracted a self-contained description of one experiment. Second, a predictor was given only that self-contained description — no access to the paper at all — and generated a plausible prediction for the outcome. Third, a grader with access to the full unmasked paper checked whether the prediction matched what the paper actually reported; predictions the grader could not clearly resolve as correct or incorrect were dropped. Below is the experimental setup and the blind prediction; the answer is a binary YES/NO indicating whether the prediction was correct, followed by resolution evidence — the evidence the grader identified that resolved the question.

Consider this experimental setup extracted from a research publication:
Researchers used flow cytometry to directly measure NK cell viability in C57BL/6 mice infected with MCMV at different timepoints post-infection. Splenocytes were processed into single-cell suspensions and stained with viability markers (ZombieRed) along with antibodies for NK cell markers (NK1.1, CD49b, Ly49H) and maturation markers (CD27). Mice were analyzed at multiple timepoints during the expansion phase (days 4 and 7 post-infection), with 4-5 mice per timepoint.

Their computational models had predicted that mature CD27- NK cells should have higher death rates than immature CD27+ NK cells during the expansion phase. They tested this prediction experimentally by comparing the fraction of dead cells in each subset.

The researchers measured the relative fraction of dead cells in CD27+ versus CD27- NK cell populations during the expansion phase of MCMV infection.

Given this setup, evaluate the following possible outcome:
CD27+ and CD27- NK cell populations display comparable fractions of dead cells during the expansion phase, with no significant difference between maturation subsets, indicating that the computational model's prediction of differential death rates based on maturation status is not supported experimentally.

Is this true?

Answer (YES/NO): NO